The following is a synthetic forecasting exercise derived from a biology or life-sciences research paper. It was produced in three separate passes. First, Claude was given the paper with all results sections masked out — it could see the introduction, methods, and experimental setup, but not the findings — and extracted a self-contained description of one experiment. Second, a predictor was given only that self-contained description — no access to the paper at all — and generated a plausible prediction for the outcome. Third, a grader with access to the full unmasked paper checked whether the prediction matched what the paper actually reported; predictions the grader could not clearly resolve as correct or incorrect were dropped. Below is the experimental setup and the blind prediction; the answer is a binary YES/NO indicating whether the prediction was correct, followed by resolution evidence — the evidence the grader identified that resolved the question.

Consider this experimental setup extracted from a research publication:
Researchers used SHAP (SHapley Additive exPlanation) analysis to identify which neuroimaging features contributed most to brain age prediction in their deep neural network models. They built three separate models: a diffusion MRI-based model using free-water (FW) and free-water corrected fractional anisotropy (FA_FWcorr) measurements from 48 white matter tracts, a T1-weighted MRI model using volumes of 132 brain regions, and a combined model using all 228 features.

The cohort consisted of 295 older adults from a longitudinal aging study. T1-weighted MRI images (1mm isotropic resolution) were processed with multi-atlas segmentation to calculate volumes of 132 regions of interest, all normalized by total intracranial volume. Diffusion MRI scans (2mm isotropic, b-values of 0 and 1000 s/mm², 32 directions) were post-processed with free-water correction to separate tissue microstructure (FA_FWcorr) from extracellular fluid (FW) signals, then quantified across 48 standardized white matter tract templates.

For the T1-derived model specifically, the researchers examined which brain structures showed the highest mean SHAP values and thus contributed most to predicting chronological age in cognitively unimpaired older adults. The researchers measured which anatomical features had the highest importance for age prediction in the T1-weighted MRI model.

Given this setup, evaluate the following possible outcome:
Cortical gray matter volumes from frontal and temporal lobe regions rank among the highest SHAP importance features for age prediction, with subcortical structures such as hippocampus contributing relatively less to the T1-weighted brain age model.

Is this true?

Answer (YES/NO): NO